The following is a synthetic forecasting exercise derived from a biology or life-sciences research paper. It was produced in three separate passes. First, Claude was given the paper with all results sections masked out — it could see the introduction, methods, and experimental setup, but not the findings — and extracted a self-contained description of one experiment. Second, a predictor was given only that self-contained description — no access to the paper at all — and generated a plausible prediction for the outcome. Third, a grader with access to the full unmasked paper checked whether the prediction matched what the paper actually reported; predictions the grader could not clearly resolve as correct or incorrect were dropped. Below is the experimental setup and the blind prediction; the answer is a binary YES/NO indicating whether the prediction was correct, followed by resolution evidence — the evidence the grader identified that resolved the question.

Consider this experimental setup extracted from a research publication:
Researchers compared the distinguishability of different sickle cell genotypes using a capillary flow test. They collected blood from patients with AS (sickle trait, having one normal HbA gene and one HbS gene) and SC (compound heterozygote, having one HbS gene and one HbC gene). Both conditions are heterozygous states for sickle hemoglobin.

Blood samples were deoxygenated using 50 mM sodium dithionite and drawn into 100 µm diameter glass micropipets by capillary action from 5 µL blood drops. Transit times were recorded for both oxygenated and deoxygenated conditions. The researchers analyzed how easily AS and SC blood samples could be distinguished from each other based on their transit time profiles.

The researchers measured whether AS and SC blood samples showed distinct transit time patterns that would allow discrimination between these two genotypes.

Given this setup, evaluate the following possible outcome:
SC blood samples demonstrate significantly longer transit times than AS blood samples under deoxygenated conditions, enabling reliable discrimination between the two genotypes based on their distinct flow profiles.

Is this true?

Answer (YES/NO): NO